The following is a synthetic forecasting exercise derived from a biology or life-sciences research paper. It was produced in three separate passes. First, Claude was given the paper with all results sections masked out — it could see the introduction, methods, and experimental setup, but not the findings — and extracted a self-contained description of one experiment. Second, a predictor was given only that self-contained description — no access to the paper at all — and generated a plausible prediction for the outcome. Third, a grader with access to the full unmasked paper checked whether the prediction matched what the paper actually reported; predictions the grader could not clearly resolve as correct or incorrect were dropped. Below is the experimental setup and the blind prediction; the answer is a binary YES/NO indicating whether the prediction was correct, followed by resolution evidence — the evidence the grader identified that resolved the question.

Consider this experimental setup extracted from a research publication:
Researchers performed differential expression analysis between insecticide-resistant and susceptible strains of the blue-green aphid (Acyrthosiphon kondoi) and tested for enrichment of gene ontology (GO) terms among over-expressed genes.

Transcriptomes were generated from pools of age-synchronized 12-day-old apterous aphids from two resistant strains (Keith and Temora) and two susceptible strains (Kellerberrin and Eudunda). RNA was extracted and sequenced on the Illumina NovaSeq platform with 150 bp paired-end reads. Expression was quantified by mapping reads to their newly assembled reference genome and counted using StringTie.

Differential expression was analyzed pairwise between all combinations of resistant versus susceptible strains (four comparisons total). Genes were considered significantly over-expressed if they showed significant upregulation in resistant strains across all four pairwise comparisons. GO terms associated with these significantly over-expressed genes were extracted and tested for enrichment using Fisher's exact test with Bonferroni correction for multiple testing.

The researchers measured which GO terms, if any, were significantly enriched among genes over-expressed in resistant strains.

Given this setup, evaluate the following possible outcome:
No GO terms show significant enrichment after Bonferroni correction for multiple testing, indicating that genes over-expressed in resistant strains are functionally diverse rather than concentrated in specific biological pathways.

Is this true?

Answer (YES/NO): YES